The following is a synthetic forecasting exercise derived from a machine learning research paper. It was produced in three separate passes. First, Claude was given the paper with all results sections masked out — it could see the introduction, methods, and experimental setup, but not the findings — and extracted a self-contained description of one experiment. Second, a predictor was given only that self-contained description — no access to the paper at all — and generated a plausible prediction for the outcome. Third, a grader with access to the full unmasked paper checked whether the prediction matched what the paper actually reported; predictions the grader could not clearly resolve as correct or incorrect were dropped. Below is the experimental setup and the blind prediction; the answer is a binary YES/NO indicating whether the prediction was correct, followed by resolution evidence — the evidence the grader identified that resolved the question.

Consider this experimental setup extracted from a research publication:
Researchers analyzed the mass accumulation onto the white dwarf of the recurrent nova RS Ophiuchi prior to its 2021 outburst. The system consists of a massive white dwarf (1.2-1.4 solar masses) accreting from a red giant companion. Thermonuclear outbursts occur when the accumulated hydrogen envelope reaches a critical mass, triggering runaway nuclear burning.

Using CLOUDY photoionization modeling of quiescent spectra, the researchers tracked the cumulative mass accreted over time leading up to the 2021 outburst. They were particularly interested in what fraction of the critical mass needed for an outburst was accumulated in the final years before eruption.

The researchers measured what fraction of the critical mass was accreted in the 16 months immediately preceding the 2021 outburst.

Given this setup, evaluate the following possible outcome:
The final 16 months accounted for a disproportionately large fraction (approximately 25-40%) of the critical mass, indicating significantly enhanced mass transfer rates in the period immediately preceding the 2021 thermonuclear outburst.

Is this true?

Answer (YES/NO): NO